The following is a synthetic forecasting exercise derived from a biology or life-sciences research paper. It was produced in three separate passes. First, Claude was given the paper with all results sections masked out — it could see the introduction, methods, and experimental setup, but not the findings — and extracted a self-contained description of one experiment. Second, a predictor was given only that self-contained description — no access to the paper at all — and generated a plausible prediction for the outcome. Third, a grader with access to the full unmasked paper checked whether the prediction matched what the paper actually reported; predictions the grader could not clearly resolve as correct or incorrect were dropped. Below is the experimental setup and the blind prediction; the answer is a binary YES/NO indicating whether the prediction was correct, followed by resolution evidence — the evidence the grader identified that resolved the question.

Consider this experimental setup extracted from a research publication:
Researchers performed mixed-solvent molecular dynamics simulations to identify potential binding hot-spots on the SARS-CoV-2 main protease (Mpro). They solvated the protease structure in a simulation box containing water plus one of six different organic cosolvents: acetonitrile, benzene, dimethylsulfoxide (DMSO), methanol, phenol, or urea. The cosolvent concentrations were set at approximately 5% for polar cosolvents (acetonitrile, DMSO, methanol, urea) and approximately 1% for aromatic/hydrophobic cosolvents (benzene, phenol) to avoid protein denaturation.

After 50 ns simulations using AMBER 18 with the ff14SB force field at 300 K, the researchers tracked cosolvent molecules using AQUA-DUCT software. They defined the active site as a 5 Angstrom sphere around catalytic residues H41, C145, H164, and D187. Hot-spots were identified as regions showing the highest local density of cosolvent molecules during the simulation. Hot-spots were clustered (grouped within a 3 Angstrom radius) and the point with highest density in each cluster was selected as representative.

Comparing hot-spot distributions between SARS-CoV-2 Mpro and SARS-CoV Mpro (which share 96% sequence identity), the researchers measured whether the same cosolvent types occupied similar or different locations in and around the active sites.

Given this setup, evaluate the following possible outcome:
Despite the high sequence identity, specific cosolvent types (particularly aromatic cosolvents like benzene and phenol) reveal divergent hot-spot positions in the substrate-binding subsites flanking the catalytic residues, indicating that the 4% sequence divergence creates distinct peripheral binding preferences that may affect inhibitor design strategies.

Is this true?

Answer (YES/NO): NO